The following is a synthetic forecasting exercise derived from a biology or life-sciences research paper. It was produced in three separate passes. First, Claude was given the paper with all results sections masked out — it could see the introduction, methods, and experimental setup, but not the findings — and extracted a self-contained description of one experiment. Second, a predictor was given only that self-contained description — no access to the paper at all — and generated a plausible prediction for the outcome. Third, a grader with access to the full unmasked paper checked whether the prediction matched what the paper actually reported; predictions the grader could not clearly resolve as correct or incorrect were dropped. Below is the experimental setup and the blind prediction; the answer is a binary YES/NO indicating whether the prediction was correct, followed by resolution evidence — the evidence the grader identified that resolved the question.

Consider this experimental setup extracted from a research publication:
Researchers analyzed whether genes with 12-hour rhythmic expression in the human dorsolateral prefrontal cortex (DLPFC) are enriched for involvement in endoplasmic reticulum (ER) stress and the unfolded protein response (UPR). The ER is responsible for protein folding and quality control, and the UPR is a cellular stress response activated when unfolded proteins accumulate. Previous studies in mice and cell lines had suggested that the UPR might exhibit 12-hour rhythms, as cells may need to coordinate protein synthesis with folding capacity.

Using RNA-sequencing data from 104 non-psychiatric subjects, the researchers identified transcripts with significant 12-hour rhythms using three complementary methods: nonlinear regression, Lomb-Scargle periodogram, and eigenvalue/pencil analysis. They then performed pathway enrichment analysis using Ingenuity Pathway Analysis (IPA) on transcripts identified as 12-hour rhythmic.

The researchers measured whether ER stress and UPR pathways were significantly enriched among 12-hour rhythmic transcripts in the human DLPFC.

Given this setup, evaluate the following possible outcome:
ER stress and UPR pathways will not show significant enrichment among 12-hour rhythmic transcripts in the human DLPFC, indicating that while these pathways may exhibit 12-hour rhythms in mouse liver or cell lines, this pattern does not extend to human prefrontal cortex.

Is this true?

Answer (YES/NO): NO